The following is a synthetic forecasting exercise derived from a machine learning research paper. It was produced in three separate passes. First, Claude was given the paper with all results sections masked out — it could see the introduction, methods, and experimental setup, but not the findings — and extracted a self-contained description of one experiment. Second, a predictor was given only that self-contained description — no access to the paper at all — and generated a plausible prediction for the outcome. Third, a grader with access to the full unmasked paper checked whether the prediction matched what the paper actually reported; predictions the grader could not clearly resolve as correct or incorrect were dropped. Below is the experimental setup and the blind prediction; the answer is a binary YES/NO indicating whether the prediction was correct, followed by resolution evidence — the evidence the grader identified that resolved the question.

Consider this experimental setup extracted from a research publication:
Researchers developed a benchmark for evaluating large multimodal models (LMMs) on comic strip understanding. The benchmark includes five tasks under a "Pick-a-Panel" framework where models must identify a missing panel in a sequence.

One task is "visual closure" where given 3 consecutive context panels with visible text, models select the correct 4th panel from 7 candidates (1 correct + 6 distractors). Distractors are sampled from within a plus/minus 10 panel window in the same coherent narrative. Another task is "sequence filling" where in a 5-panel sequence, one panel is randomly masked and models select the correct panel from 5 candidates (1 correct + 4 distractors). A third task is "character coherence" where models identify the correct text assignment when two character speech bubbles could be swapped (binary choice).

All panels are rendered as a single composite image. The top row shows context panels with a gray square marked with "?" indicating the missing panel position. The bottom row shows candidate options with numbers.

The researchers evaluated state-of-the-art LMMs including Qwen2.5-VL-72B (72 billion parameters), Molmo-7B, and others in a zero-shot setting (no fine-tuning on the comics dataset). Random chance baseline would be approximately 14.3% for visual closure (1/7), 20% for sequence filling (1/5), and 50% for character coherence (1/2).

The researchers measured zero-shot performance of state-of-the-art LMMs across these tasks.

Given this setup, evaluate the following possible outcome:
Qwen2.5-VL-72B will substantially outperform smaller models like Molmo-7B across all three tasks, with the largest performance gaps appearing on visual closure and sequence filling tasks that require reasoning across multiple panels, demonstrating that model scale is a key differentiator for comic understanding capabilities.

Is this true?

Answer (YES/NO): NO